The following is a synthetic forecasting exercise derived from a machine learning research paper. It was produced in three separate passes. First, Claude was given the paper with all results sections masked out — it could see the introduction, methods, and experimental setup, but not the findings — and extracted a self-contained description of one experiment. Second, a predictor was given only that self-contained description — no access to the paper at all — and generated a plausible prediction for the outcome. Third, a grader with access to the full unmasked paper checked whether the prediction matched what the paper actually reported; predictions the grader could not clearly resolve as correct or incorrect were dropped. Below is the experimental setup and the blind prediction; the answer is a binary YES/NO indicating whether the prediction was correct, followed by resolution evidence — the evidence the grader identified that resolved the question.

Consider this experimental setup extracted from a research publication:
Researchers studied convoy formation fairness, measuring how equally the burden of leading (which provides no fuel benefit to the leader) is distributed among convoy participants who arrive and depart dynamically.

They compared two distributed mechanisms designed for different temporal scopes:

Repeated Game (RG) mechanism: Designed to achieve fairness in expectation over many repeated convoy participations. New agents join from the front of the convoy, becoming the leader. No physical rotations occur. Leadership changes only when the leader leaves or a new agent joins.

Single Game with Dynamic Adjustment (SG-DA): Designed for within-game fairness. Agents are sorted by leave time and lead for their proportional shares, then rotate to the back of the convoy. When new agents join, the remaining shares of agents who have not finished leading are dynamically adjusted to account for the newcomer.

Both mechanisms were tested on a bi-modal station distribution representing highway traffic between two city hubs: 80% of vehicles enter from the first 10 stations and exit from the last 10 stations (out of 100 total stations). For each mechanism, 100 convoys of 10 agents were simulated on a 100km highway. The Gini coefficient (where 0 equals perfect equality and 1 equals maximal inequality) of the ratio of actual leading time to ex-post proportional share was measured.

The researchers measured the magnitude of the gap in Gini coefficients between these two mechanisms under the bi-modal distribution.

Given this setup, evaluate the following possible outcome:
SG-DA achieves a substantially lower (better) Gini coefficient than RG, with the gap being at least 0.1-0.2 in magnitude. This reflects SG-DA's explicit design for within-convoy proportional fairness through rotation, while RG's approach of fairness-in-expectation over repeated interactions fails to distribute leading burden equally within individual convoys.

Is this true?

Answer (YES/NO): YES